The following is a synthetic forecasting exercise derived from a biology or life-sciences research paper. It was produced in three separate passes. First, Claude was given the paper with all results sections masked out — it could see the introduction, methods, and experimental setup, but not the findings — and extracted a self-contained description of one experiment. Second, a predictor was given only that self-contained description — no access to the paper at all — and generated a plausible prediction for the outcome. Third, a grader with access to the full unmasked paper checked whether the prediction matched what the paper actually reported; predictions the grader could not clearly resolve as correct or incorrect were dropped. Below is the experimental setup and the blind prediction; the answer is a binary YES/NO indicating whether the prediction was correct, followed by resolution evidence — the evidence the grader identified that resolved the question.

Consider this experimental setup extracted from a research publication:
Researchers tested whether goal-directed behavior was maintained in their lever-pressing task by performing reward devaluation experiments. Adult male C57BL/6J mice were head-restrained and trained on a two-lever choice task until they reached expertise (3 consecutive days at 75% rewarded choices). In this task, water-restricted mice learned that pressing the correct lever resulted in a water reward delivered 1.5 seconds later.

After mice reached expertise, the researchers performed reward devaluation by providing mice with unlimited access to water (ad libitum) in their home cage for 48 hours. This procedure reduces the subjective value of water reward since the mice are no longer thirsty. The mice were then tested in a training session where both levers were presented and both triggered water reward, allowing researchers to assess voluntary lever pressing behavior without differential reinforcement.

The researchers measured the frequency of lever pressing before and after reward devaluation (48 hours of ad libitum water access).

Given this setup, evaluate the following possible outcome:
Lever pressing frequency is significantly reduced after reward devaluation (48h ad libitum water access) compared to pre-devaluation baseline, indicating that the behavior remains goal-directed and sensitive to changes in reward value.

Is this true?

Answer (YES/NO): YES